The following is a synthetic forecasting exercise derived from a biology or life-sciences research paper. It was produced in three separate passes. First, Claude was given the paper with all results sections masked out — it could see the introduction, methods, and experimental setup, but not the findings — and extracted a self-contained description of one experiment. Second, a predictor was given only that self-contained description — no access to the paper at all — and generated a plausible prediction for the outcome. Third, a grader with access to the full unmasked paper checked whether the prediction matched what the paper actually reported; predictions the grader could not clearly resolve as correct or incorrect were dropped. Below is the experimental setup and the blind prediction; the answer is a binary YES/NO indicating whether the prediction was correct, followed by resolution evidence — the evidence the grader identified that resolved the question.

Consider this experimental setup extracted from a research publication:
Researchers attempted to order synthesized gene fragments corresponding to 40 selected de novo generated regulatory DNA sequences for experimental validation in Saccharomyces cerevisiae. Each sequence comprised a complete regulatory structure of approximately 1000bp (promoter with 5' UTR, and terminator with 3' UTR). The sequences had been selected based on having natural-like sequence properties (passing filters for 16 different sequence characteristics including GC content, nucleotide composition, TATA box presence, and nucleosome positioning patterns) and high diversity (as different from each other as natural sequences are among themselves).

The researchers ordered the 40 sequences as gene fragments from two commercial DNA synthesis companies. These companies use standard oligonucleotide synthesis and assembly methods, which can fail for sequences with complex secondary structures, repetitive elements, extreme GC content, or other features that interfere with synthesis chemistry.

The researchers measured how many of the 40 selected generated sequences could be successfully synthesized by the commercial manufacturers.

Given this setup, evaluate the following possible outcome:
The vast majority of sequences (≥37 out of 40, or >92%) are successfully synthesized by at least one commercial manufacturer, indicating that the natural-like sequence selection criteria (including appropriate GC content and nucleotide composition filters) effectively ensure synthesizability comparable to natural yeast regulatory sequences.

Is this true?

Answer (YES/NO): NO